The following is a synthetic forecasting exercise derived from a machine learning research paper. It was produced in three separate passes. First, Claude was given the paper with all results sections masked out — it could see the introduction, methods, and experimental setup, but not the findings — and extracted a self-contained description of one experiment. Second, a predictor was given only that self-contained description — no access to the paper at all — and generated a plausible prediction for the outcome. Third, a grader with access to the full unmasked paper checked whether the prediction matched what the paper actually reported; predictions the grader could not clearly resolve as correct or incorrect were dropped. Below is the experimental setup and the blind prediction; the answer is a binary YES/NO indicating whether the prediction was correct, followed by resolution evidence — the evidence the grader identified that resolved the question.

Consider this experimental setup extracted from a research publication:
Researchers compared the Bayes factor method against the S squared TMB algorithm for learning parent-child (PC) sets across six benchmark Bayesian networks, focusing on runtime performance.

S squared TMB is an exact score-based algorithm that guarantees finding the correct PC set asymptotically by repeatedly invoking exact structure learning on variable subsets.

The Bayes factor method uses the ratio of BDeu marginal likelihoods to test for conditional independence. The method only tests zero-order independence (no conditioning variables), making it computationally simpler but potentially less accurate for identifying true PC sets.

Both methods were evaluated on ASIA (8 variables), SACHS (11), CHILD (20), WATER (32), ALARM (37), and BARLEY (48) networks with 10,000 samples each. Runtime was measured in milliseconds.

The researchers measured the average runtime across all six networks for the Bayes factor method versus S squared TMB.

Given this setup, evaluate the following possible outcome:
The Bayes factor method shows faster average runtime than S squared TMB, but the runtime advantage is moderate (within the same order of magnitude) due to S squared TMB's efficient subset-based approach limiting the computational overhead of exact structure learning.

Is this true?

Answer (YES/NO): NO